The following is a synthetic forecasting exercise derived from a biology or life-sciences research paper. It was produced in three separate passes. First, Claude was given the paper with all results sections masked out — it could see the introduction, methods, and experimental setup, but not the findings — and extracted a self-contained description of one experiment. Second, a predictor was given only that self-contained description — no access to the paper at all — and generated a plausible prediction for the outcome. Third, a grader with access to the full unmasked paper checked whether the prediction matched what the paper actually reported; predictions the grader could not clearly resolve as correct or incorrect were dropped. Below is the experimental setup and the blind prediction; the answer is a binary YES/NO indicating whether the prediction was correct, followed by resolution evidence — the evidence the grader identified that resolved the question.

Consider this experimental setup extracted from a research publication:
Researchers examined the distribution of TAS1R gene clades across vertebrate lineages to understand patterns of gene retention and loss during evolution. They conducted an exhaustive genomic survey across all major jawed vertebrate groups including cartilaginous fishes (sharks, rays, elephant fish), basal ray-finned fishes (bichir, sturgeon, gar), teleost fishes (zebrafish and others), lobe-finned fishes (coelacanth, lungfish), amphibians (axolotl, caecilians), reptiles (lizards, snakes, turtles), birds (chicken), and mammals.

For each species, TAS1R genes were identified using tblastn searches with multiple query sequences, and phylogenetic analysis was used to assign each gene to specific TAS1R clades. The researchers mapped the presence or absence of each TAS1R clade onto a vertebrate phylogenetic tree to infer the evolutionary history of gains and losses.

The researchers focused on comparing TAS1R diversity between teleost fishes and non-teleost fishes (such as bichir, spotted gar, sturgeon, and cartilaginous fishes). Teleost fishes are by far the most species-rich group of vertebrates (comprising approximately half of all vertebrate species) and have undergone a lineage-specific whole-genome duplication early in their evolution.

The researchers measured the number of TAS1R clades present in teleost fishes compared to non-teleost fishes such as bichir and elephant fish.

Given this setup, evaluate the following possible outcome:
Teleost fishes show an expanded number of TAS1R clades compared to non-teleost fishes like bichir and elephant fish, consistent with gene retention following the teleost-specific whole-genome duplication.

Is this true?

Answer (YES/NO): NO